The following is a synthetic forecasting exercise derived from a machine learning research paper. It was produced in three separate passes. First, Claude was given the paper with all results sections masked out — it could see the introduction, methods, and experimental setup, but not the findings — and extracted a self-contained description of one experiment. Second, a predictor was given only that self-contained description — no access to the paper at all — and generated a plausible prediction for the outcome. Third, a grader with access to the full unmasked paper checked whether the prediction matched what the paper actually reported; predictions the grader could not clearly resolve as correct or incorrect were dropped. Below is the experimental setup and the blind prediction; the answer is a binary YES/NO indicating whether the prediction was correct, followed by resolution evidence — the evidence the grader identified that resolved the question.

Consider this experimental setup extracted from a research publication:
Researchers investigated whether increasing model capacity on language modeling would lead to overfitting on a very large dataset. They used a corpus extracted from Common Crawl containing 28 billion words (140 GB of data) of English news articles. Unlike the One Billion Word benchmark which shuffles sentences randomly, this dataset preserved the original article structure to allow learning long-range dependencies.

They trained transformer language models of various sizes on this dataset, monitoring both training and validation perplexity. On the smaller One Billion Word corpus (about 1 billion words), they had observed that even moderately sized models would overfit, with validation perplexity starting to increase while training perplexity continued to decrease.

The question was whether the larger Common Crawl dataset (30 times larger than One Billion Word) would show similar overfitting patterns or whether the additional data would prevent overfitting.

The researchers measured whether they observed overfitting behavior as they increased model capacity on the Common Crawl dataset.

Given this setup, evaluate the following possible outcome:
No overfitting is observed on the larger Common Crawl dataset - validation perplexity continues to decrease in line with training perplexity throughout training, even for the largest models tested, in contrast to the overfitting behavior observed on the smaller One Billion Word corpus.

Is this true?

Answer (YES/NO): YES